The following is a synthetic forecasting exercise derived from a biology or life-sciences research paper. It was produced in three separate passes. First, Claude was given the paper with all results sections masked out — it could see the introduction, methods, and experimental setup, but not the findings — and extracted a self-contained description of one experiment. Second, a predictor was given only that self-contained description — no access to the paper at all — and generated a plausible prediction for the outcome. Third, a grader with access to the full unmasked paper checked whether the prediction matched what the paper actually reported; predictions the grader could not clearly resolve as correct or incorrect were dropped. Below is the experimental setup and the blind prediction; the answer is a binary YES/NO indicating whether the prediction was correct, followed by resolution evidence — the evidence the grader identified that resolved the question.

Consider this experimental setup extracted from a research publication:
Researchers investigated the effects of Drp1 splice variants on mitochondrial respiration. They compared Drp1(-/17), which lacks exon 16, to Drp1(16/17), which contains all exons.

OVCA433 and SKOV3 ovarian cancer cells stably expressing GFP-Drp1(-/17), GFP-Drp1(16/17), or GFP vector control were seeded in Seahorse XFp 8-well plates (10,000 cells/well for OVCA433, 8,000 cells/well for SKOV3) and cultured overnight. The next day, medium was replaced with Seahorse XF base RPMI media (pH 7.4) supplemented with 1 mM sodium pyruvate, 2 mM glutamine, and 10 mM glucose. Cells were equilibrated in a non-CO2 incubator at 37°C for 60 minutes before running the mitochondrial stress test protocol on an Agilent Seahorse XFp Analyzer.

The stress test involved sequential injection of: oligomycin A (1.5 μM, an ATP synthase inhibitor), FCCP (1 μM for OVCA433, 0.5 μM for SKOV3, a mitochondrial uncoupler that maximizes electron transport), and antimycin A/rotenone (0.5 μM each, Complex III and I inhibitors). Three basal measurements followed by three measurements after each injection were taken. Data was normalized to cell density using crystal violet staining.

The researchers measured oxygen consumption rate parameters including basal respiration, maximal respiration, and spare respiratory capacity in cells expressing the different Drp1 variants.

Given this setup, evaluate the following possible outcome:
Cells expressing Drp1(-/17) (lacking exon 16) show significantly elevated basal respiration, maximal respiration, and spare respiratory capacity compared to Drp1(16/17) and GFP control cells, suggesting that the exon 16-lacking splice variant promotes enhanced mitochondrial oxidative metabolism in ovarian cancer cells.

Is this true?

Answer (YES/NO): NO